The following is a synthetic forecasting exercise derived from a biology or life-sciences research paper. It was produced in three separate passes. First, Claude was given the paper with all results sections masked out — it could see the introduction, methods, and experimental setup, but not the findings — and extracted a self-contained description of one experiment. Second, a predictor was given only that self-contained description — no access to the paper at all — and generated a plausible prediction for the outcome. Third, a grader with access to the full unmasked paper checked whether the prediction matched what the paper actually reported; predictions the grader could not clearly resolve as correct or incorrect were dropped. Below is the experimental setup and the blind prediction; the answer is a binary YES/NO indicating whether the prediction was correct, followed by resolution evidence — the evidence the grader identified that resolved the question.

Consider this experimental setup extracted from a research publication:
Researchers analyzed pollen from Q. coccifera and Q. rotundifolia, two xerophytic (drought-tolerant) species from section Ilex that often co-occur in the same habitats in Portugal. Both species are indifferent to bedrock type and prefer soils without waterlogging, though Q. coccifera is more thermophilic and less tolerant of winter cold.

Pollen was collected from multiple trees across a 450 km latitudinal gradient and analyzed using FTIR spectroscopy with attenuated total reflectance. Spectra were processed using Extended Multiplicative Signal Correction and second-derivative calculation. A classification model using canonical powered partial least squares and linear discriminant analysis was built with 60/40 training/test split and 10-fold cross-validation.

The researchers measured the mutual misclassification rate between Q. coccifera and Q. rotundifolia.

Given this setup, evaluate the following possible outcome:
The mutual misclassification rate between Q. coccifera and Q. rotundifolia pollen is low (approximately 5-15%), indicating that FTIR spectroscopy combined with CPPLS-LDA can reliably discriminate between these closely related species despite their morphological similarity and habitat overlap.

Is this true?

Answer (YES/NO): NO